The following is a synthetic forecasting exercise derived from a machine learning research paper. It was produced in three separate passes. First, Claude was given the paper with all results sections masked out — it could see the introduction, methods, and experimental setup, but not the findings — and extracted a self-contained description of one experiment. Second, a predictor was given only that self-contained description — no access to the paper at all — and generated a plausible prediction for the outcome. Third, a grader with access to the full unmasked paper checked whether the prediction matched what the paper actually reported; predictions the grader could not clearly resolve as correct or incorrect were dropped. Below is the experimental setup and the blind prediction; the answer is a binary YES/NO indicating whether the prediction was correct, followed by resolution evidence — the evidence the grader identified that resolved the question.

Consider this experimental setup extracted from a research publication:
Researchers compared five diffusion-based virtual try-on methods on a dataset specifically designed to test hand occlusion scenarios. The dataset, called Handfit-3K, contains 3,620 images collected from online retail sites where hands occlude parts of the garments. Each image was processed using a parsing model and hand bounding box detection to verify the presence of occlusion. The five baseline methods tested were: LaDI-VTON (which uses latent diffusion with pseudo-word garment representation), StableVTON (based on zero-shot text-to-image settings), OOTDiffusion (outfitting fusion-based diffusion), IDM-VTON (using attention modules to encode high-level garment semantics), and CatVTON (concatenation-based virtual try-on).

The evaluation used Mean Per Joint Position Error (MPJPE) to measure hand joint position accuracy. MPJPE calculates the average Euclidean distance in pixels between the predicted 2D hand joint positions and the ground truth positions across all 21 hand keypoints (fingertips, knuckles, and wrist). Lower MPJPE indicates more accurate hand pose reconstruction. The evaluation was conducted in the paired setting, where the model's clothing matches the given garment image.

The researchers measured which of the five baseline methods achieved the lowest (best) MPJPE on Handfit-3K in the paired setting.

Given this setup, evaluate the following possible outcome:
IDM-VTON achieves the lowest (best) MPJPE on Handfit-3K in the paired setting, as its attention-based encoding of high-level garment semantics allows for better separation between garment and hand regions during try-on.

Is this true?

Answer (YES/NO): YES